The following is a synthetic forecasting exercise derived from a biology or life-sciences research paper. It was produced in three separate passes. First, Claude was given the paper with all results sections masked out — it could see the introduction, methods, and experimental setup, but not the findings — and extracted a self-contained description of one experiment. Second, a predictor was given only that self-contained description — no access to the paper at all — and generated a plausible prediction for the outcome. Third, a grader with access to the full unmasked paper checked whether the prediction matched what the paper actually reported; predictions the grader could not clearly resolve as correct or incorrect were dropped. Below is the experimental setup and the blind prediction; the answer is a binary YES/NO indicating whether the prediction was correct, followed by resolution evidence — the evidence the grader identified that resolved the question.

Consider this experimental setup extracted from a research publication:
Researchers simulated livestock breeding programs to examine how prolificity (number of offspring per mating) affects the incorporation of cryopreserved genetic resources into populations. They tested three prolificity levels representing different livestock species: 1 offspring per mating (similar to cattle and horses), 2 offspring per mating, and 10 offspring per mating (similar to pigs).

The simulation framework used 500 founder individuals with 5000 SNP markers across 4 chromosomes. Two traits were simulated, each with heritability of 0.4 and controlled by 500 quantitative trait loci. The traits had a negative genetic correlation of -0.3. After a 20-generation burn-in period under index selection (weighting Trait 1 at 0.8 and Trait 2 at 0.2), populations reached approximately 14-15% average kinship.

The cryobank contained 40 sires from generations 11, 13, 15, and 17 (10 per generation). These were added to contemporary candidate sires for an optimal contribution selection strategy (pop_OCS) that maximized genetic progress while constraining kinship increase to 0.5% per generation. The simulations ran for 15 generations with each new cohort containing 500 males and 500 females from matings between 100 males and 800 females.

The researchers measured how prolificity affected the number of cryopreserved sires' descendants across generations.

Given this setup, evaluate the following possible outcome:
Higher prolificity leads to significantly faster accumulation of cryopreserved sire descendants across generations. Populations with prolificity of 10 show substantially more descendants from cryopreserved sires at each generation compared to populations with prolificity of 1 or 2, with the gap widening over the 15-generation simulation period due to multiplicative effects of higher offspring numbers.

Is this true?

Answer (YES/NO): NO